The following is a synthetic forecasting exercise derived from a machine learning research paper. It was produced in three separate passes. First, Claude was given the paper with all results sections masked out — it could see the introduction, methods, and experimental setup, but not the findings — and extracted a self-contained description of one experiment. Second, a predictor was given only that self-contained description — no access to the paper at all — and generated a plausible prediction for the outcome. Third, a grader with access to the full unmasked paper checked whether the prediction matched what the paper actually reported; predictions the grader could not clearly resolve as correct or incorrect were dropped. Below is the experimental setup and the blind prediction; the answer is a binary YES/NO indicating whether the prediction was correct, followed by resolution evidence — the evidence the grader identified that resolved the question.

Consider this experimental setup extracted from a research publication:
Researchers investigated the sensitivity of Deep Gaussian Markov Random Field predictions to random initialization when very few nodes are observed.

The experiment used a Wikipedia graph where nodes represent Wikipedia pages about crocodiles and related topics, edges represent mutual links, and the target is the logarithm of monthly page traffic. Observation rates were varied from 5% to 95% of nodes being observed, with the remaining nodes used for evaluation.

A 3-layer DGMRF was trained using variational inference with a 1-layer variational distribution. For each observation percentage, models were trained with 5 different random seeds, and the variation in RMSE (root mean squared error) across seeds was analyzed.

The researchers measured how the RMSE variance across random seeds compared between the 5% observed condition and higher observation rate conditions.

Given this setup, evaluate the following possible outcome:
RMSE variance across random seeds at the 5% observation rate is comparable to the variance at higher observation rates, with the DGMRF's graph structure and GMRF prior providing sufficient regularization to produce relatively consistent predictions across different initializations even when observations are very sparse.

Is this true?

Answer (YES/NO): NO